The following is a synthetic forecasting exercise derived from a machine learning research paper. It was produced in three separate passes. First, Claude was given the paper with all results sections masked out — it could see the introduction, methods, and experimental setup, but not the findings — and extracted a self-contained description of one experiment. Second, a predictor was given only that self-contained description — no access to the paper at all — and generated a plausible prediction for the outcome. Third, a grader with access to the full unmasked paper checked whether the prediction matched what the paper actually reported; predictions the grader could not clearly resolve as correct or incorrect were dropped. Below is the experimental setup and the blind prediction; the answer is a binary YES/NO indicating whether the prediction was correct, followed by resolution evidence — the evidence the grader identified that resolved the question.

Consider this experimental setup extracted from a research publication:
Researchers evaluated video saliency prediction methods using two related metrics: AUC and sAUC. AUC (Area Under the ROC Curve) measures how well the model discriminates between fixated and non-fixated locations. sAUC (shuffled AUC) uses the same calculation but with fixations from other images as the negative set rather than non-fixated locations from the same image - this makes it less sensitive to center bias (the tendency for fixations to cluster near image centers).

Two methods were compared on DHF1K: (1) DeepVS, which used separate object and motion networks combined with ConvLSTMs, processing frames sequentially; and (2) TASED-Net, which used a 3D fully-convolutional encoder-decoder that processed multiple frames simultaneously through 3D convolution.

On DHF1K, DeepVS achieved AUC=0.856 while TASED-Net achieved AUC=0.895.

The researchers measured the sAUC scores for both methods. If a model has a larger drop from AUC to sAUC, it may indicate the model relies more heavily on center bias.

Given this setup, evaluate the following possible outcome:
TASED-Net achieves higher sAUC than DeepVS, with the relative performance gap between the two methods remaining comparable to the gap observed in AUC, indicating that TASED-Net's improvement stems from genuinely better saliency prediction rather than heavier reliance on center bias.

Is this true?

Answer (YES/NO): NO